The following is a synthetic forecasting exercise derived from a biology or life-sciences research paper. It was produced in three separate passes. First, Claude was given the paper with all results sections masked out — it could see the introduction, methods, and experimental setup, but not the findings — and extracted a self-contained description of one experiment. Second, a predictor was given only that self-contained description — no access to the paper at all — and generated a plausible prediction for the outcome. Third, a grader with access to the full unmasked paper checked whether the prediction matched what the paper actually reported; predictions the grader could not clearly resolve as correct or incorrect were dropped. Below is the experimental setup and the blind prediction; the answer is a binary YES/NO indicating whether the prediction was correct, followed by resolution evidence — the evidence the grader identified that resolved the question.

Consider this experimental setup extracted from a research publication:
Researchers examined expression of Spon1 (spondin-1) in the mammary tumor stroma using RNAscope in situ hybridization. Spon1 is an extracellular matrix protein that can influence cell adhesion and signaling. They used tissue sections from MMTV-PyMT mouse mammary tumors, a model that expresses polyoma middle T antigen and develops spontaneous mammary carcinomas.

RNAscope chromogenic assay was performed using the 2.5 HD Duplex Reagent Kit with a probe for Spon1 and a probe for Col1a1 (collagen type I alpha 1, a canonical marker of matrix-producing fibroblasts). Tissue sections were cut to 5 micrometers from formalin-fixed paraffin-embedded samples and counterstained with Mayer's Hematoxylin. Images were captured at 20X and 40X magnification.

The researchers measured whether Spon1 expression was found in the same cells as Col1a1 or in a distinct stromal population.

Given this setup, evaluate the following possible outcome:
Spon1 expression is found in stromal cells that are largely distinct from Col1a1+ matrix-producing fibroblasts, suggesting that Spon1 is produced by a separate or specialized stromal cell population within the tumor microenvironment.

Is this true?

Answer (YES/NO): NO